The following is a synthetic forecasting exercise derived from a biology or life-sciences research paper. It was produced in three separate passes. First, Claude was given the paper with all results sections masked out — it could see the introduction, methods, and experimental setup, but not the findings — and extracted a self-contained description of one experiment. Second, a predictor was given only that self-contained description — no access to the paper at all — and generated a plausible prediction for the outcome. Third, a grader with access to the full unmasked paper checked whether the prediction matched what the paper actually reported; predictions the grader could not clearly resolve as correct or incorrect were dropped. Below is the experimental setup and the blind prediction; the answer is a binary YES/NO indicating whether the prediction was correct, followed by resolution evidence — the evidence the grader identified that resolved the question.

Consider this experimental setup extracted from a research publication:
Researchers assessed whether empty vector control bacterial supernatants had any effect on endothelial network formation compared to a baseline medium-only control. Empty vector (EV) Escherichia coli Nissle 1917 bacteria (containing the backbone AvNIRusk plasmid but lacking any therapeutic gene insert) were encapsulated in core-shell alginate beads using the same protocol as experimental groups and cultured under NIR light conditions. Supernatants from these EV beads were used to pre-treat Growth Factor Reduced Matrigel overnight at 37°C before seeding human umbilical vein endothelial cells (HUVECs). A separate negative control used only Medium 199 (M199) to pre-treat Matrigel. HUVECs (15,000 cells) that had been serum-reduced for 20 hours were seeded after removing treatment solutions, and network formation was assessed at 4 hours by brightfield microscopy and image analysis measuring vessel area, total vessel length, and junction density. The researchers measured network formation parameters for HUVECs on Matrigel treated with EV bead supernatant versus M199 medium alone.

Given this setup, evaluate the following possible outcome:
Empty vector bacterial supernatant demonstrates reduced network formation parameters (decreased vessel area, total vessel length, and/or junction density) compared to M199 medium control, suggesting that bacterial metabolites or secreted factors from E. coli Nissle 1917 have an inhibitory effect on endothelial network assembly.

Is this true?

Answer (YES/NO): NO